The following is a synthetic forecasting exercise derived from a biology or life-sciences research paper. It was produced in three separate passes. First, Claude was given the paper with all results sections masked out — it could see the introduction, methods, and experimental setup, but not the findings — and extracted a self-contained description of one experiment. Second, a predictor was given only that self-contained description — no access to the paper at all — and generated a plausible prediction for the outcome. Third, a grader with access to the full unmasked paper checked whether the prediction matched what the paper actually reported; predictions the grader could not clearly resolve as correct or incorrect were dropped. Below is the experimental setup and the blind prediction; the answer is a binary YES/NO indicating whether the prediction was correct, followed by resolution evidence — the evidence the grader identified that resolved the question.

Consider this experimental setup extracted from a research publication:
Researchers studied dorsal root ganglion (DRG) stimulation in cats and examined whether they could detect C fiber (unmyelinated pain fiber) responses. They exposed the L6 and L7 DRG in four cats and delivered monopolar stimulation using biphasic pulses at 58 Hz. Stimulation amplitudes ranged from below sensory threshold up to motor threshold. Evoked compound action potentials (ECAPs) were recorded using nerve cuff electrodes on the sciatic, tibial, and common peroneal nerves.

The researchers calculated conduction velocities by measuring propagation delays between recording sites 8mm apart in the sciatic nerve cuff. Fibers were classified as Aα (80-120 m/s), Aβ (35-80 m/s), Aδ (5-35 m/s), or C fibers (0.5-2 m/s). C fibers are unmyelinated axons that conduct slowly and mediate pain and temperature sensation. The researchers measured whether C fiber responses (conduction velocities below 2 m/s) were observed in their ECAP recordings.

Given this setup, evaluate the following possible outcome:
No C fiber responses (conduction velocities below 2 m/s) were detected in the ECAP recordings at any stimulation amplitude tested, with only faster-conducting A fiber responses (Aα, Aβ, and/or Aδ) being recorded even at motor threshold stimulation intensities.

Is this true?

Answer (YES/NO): YES